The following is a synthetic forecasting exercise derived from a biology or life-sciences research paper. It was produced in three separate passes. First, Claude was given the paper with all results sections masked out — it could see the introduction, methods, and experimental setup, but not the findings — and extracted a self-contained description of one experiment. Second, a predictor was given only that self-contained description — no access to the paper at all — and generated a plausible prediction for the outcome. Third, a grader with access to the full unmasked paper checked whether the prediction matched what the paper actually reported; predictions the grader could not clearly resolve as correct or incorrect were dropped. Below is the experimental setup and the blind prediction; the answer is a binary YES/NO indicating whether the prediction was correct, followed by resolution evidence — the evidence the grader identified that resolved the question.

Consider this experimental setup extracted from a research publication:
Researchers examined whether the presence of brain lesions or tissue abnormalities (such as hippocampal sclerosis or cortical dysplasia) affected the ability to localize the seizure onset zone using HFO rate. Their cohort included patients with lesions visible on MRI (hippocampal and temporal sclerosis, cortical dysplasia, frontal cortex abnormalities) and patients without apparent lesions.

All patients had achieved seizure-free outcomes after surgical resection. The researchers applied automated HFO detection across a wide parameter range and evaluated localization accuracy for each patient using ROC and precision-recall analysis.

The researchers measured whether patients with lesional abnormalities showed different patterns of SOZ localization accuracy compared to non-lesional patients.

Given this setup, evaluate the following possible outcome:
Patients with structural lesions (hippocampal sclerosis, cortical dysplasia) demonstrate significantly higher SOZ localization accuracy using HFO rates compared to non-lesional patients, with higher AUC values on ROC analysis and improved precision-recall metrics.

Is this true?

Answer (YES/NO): NO